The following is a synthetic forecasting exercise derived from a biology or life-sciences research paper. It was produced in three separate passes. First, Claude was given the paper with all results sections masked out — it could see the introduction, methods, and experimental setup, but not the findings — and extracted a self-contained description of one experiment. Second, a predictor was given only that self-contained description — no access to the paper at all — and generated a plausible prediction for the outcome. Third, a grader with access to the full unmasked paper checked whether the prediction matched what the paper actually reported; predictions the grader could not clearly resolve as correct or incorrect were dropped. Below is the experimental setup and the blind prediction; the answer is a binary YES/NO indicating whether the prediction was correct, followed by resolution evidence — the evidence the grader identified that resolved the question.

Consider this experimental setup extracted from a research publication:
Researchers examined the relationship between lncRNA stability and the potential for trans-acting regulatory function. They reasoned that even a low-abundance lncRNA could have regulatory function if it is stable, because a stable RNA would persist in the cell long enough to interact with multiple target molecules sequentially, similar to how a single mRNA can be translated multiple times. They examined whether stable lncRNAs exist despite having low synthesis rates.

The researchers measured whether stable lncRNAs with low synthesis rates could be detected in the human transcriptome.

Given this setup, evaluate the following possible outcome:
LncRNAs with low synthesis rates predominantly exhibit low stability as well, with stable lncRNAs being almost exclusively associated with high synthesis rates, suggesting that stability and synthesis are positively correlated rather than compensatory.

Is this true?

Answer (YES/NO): YES